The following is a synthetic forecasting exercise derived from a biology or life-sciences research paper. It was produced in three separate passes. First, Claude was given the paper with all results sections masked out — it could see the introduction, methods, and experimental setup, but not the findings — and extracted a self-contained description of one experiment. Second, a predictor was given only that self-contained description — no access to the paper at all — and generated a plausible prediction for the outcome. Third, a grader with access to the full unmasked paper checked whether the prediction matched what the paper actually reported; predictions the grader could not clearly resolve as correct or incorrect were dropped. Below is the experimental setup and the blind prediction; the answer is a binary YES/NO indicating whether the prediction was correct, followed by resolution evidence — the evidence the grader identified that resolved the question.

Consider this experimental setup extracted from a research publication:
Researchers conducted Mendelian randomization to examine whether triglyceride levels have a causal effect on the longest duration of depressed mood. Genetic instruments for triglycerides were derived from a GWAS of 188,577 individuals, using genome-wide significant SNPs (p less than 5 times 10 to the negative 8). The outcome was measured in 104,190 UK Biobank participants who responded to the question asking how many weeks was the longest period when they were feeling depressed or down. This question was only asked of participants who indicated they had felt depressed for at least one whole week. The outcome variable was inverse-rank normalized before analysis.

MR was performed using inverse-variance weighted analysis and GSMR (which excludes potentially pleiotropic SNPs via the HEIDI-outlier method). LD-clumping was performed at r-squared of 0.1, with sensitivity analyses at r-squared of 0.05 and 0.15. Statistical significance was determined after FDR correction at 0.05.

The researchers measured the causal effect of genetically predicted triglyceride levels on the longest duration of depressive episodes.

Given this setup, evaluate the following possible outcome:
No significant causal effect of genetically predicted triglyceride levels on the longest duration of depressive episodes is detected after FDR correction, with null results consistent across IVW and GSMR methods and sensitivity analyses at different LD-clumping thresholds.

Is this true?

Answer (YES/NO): YES